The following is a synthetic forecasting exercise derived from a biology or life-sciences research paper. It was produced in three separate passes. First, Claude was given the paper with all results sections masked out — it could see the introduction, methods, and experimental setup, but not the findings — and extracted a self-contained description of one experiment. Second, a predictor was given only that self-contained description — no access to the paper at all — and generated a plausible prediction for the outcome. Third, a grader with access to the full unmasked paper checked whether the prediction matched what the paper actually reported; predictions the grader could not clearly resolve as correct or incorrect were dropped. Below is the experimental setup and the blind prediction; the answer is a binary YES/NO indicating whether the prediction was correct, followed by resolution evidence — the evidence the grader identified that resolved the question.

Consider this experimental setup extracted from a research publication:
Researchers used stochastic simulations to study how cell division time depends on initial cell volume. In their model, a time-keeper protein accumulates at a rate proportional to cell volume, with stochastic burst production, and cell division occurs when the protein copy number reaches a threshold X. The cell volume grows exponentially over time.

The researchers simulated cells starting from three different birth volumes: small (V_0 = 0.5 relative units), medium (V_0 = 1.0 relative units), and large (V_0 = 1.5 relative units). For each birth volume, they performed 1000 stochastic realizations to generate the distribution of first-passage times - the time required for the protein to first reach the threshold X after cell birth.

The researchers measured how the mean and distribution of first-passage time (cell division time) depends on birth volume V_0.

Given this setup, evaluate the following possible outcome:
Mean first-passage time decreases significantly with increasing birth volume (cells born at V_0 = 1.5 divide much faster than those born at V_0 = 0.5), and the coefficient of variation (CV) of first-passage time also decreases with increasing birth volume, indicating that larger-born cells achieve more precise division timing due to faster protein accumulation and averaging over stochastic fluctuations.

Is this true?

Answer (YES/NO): NO